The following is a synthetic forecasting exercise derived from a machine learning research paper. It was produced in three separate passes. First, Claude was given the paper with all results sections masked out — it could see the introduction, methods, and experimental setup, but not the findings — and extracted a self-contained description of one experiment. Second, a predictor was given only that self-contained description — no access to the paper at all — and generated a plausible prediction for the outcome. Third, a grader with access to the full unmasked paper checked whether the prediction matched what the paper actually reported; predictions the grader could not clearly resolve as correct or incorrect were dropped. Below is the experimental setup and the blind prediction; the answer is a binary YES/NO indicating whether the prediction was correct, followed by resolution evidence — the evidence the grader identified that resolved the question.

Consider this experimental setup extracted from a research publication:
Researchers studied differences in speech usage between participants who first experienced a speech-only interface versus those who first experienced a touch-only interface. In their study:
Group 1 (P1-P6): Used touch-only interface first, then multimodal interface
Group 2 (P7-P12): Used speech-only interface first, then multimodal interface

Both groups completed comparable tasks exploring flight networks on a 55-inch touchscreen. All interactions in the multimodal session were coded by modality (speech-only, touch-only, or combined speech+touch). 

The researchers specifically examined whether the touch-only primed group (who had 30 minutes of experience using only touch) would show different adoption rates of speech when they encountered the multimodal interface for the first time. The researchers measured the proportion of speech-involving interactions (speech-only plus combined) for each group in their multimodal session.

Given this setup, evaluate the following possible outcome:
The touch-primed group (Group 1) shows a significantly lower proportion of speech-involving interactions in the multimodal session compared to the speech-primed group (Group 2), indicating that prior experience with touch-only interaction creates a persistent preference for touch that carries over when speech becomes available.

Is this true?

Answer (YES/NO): NO